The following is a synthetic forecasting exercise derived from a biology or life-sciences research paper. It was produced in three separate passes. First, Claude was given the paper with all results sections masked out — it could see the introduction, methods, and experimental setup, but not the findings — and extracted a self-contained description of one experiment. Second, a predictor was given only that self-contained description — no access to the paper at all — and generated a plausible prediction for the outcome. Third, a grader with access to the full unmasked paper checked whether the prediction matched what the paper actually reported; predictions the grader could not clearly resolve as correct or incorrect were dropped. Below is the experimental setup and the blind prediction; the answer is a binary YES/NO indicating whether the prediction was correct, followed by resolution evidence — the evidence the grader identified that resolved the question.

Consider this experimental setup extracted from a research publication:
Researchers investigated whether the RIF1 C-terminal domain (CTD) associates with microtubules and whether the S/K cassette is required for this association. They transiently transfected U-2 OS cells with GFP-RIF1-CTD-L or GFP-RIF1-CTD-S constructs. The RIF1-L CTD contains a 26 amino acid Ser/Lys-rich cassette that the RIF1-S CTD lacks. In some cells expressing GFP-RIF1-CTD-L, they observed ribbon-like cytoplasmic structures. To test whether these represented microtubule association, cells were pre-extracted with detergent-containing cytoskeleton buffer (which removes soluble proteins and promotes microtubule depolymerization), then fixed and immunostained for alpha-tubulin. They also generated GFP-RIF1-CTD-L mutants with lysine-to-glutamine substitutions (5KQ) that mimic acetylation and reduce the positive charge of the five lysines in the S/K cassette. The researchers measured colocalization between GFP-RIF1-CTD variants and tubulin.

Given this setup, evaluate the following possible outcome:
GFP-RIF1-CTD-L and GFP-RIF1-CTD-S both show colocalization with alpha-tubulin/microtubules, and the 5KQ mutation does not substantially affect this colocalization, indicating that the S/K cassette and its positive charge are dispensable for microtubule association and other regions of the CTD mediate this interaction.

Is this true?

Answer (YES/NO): NO